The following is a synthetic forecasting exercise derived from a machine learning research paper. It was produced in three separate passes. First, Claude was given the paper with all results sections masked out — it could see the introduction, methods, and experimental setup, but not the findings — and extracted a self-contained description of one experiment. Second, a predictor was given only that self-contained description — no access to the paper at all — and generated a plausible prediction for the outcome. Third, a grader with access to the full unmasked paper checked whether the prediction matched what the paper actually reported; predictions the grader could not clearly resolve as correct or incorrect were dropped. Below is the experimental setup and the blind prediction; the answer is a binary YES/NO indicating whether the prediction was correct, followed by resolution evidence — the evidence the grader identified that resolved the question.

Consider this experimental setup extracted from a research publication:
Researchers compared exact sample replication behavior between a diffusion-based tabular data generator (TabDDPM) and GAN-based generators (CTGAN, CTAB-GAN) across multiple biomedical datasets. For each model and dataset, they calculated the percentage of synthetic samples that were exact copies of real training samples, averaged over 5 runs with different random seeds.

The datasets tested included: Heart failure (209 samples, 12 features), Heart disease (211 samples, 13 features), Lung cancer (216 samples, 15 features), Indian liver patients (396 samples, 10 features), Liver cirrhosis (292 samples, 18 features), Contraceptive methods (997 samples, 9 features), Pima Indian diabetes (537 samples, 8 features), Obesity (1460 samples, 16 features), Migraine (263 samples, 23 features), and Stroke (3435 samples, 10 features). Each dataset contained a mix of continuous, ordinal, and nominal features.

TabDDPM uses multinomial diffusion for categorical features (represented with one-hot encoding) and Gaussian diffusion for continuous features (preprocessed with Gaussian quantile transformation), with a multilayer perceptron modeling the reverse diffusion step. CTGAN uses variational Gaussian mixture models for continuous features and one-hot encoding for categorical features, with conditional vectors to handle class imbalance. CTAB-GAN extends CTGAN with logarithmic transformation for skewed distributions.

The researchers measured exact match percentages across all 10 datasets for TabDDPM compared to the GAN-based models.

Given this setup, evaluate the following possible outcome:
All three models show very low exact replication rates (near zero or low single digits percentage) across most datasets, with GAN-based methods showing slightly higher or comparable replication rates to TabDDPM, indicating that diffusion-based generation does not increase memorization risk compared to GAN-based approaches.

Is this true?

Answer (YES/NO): NO